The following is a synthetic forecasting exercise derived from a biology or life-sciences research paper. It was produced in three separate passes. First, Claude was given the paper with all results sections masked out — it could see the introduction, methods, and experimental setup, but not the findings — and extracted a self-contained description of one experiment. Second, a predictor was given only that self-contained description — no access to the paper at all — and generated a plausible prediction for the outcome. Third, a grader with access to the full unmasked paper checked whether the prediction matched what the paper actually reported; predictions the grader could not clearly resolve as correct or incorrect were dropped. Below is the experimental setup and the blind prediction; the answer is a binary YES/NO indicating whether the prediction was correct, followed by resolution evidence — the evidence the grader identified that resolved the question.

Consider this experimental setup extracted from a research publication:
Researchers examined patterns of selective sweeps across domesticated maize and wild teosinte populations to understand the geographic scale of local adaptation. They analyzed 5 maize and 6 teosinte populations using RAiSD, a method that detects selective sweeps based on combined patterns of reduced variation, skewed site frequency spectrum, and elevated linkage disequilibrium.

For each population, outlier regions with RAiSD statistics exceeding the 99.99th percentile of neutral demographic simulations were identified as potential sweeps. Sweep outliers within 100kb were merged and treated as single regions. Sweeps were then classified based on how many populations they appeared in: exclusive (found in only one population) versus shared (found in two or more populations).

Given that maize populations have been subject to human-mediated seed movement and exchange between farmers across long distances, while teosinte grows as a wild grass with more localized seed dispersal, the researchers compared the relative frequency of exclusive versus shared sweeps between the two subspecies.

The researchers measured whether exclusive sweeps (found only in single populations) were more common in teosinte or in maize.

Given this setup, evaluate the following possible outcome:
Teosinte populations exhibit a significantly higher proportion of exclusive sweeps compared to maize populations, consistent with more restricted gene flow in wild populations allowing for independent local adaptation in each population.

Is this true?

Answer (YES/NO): YES